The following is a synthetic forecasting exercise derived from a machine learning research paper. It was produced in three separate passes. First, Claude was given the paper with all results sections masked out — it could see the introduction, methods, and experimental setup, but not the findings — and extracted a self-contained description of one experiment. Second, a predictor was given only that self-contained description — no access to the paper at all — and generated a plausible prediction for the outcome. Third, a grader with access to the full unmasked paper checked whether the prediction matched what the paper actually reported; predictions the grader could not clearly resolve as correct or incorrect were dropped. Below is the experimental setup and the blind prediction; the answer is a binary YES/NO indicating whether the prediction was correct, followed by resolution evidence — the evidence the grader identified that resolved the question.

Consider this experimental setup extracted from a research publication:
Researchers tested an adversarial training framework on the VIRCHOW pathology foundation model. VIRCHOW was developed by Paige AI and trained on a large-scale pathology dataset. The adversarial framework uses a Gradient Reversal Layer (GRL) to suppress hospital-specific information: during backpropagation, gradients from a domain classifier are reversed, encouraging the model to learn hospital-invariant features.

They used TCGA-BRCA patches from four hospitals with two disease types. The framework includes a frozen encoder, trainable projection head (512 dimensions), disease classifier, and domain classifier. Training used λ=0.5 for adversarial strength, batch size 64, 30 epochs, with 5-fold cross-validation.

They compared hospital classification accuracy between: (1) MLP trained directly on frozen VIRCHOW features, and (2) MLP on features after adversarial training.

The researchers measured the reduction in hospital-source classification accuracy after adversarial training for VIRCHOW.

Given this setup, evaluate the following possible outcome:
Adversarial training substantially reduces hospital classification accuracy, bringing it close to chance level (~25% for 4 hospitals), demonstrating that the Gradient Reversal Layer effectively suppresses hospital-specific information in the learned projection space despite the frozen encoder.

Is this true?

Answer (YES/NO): NO